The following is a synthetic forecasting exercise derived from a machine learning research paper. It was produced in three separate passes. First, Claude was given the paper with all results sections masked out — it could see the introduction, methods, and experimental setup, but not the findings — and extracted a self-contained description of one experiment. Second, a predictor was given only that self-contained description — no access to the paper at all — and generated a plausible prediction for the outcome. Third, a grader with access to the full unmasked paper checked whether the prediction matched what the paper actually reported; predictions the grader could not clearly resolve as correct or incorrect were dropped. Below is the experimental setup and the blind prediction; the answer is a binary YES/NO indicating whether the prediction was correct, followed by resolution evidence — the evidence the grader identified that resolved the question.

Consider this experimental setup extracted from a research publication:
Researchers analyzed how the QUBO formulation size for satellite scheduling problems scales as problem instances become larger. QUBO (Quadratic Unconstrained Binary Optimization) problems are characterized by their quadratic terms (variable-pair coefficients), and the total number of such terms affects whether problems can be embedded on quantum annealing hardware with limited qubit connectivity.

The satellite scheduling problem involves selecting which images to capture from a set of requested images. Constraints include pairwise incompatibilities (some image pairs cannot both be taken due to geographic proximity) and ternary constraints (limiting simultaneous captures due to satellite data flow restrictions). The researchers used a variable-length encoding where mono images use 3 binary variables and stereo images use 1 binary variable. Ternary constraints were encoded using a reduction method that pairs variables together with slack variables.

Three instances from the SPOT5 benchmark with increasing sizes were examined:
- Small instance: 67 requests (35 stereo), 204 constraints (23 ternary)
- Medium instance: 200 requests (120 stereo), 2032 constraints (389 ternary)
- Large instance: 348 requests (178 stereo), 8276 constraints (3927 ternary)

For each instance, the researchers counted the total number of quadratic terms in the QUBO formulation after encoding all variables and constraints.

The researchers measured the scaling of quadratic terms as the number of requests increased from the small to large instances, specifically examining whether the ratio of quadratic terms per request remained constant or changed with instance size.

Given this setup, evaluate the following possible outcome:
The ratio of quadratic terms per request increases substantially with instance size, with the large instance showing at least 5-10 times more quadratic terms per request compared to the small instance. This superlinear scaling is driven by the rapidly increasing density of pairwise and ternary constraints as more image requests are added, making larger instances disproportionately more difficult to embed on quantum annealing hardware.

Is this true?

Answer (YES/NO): YES